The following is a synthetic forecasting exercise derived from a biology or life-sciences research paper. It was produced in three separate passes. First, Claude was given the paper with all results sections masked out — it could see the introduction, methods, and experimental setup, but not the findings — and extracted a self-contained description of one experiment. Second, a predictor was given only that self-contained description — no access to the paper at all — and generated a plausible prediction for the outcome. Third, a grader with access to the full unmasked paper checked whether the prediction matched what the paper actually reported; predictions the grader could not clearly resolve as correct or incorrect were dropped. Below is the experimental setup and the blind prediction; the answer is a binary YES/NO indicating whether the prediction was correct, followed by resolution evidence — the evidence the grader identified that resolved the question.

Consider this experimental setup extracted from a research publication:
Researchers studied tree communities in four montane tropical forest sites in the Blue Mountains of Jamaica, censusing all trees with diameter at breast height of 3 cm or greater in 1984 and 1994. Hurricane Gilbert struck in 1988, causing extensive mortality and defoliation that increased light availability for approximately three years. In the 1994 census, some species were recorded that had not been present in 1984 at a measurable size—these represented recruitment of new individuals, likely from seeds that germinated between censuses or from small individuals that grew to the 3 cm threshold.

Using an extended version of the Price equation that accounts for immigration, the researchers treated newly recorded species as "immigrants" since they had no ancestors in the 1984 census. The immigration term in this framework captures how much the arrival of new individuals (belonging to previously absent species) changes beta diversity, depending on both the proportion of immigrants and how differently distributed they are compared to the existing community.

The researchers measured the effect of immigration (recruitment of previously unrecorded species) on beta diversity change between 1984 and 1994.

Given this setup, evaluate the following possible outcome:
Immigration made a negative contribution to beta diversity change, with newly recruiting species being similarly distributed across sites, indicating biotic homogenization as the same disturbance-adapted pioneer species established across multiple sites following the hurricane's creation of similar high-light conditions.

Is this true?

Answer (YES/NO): NO